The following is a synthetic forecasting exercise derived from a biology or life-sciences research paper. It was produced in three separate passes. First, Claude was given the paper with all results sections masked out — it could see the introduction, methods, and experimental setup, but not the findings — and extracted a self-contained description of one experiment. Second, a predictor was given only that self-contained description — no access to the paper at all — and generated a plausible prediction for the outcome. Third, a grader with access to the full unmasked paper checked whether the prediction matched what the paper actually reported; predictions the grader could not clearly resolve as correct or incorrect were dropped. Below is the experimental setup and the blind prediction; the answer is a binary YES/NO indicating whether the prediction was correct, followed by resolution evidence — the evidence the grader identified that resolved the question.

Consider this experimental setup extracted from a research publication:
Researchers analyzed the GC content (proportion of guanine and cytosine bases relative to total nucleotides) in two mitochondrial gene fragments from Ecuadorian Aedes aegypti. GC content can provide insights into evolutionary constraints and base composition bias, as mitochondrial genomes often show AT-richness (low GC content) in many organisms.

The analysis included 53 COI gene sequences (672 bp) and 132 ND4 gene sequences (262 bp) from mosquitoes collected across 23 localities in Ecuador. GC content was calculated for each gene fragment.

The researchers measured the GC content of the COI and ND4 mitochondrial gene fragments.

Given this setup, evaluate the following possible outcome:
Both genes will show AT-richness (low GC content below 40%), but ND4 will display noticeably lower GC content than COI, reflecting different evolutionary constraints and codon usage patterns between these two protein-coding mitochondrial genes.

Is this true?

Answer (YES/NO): YES